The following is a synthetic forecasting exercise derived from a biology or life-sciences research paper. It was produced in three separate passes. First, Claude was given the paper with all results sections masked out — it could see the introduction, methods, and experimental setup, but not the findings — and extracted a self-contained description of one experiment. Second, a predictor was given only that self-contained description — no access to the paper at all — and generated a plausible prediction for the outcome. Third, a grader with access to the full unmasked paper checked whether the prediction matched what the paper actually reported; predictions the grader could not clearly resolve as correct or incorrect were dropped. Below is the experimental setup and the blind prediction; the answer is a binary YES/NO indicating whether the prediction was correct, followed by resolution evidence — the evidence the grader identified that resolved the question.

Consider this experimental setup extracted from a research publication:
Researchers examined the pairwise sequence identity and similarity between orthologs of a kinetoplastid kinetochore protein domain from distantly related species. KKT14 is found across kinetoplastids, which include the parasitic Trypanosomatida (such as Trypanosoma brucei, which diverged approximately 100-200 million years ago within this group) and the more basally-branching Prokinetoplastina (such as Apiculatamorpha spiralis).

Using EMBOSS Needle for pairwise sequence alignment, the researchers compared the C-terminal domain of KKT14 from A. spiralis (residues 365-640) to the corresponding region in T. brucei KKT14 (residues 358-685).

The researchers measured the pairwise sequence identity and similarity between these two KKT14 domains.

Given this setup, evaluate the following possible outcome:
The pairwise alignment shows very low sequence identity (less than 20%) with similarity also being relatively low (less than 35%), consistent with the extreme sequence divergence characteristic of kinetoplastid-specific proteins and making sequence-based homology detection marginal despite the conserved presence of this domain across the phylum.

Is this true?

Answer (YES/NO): NO